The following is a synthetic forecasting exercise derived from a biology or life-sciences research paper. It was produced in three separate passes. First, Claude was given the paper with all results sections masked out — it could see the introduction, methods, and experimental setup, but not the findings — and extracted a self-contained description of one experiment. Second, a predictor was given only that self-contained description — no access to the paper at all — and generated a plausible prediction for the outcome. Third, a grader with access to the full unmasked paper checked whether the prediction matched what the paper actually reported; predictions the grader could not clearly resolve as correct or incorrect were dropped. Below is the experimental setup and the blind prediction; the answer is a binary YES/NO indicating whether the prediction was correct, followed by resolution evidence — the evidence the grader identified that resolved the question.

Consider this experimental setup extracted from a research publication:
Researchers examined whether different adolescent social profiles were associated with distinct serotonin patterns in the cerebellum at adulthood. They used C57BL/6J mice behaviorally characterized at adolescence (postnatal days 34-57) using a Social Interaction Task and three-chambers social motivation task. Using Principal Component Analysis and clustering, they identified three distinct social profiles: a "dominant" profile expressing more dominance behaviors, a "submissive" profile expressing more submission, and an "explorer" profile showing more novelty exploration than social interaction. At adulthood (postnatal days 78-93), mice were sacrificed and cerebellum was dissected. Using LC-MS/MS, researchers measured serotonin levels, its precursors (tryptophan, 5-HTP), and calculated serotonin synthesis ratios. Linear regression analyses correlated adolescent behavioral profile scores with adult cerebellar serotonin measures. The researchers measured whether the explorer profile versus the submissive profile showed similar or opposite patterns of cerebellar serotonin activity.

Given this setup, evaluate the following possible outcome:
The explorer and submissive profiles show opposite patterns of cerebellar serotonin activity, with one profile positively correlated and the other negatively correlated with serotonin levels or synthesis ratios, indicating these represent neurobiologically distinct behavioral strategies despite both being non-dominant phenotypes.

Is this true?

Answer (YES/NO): YES